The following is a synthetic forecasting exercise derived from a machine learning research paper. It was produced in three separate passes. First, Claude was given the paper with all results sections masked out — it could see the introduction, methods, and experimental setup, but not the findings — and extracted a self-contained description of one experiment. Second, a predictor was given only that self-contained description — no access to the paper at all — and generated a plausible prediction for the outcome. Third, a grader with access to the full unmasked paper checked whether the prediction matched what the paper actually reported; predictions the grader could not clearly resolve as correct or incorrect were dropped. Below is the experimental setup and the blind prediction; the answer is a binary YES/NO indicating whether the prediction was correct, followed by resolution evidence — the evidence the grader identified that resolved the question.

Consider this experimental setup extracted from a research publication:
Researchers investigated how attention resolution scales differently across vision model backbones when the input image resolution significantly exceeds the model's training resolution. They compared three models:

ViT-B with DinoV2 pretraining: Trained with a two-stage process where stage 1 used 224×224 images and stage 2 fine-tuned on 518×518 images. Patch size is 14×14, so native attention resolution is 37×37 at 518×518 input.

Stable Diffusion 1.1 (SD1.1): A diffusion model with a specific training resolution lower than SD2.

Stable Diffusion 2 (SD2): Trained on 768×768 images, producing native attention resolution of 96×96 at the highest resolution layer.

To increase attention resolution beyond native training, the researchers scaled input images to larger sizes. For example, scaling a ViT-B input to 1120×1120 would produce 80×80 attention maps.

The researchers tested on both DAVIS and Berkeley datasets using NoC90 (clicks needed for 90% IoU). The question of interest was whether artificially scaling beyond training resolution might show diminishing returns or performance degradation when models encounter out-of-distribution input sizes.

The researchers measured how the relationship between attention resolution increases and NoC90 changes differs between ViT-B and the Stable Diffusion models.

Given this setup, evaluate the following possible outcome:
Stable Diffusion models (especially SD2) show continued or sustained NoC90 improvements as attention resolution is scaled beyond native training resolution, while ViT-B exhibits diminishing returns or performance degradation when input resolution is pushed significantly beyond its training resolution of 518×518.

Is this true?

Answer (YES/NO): NO